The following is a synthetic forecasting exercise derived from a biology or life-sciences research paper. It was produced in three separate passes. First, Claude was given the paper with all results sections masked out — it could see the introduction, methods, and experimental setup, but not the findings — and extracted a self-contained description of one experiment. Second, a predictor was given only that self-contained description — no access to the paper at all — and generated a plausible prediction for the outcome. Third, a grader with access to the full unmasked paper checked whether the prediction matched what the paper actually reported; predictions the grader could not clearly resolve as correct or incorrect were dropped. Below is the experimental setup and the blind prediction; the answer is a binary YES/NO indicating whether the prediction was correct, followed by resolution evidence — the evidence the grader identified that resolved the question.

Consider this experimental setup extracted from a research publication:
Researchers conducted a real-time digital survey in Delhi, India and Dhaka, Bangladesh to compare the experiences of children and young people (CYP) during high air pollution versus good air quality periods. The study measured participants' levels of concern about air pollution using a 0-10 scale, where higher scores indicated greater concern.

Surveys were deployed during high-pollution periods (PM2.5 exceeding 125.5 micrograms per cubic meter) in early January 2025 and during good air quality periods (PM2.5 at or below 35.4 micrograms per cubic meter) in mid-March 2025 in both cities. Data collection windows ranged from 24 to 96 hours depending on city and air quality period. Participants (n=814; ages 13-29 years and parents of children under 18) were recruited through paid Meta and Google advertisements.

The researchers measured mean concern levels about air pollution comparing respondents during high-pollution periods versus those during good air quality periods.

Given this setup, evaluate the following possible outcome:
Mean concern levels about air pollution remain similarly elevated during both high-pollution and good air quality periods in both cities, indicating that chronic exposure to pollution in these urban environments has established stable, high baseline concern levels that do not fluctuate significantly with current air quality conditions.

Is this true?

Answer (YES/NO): NO